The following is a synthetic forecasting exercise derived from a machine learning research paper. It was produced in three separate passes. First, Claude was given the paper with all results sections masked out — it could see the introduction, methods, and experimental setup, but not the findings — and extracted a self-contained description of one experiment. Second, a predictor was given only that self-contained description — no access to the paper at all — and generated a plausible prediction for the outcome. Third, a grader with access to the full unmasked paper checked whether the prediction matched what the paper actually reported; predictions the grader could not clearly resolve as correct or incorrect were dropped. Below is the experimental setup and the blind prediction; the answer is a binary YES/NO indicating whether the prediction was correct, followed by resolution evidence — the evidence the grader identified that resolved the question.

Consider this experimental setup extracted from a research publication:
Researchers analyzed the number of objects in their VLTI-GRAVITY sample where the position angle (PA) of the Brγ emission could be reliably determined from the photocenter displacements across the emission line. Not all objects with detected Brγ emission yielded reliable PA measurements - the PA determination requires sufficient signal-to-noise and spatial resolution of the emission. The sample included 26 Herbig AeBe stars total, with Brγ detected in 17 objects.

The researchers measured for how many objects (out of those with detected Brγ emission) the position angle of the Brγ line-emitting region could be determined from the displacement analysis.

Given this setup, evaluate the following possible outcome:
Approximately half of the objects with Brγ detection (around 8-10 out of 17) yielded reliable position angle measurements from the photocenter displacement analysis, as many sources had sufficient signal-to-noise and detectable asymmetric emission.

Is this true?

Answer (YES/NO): YES